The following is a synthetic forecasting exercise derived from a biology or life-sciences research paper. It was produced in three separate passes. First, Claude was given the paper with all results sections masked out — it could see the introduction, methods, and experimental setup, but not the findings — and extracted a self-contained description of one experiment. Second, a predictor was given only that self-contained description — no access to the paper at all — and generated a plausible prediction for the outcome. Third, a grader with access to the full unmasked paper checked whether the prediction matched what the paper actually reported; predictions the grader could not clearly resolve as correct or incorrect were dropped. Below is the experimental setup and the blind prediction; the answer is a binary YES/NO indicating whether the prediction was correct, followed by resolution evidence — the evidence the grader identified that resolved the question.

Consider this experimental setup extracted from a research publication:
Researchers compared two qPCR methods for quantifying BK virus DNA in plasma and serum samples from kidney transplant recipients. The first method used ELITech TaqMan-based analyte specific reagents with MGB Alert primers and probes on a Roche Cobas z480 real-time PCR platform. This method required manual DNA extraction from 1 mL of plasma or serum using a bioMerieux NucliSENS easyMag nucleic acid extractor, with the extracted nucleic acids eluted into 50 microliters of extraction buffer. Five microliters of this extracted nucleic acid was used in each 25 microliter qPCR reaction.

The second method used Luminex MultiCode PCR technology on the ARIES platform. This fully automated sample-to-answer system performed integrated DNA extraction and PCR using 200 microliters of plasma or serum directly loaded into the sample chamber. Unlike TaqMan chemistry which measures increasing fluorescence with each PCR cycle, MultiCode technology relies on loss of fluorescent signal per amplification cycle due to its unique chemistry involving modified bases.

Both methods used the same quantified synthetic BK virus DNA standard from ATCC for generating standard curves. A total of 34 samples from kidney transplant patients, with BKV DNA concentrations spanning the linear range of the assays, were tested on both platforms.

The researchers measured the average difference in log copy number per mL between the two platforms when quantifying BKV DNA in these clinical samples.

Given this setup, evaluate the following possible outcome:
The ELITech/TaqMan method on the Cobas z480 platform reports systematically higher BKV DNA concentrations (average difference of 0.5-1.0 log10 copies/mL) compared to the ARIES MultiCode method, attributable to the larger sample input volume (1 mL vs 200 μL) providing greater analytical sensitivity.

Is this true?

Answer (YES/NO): NO